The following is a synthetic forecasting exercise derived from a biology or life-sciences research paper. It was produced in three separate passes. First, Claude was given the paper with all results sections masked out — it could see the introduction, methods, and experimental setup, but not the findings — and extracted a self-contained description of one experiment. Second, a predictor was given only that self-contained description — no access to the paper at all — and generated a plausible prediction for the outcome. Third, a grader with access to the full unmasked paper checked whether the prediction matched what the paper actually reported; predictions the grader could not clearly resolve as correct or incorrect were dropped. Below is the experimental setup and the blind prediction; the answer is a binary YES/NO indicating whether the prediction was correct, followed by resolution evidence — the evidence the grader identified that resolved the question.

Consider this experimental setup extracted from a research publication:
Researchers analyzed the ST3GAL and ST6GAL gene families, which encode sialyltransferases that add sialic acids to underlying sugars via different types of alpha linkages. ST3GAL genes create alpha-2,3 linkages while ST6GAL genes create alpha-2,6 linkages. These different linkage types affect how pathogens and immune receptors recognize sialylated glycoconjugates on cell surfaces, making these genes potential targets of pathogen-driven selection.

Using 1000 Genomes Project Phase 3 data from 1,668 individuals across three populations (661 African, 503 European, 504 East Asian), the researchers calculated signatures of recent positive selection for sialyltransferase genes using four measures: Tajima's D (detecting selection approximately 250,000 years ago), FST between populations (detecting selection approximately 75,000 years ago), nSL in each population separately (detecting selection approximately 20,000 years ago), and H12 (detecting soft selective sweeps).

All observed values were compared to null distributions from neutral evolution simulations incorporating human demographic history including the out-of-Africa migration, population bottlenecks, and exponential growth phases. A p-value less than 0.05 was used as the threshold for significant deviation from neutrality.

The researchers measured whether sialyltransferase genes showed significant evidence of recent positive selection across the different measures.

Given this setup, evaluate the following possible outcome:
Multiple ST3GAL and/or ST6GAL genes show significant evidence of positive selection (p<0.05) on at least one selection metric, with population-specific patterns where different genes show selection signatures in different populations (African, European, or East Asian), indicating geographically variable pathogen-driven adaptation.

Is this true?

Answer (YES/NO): YES